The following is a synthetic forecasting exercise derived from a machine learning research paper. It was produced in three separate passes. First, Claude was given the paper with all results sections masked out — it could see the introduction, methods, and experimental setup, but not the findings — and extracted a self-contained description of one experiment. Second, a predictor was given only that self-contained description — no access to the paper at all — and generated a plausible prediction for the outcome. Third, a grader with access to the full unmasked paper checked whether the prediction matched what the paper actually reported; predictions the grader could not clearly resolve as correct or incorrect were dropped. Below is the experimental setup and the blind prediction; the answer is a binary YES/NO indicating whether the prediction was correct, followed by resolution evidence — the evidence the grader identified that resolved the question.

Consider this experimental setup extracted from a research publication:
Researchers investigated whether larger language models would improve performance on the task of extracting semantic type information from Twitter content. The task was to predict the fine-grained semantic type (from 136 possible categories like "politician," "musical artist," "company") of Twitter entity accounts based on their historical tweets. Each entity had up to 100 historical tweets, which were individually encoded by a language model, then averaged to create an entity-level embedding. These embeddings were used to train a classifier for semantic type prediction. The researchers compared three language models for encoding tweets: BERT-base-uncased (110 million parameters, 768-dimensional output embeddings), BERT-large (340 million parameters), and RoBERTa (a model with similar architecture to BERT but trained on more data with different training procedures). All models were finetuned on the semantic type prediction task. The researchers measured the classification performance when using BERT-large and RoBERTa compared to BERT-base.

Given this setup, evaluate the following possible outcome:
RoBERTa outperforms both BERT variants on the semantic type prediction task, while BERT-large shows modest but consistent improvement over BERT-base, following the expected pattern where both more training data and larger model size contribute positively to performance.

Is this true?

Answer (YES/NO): NO